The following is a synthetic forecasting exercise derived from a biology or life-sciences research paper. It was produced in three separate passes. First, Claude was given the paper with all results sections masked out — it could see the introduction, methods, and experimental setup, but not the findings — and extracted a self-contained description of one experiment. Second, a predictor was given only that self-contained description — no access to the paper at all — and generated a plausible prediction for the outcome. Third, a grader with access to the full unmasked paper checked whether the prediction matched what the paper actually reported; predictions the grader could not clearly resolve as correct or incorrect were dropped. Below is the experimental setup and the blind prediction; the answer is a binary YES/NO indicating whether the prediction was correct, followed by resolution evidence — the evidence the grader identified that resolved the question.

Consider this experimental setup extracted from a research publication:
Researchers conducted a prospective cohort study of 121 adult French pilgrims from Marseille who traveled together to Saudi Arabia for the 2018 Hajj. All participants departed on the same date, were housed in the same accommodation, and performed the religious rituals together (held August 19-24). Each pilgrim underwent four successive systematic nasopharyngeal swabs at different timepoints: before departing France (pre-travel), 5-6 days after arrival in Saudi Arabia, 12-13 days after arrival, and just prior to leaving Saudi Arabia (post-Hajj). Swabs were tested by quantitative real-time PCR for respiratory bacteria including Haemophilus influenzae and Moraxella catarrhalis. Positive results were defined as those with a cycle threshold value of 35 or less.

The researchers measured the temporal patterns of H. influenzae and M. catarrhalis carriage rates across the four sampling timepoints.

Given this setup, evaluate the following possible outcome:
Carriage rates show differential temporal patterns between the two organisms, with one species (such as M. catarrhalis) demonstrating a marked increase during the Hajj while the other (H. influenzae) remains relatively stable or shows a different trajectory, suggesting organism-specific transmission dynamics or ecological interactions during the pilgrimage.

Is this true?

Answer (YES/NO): NO